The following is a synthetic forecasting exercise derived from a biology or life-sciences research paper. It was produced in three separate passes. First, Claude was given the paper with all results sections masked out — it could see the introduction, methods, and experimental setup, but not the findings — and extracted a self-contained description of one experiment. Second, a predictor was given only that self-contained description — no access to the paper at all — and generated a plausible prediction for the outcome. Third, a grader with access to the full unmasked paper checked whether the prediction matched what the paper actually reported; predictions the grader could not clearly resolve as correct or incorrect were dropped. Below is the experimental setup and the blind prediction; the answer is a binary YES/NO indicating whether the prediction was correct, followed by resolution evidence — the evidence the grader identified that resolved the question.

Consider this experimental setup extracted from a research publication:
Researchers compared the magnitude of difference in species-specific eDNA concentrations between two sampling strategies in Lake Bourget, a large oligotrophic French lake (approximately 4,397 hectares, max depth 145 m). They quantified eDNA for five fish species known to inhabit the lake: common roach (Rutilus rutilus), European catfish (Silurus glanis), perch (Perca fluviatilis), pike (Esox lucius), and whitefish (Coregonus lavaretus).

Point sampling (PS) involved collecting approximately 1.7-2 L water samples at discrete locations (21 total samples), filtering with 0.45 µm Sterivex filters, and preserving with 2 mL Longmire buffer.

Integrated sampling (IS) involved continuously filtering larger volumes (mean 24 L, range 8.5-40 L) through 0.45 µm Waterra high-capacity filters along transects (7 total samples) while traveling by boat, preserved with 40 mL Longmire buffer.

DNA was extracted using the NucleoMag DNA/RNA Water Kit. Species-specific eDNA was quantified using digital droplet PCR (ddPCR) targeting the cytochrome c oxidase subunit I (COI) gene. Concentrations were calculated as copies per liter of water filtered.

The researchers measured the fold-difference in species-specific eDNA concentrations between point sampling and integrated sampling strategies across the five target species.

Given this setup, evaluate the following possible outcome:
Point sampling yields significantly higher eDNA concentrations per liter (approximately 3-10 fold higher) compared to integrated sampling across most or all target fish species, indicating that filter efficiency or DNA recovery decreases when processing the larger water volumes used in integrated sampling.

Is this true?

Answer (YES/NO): NO